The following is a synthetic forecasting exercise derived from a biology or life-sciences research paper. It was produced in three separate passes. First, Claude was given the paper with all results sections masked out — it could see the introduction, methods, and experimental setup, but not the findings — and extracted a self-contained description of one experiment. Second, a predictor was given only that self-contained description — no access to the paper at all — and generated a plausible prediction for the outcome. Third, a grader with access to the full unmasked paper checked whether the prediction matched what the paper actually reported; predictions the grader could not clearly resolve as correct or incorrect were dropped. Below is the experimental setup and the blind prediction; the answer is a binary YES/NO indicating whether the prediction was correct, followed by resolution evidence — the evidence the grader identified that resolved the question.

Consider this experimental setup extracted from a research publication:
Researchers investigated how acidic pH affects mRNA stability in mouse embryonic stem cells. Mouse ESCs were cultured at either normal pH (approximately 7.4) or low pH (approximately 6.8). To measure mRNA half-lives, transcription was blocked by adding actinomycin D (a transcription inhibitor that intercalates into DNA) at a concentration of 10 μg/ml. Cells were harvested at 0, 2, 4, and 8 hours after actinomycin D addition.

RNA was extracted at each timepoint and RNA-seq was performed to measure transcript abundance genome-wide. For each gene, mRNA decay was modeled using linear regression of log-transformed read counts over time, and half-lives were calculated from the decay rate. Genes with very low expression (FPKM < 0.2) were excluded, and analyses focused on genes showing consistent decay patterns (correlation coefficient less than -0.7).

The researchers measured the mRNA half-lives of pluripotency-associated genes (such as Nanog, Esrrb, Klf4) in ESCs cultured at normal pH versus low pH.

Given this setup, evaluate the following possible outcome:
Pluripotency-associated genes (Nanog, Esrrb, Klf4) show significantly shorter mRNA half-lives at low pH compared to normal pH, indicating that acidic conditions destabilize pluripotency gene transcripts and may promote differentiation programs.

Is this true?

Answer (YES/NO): NO